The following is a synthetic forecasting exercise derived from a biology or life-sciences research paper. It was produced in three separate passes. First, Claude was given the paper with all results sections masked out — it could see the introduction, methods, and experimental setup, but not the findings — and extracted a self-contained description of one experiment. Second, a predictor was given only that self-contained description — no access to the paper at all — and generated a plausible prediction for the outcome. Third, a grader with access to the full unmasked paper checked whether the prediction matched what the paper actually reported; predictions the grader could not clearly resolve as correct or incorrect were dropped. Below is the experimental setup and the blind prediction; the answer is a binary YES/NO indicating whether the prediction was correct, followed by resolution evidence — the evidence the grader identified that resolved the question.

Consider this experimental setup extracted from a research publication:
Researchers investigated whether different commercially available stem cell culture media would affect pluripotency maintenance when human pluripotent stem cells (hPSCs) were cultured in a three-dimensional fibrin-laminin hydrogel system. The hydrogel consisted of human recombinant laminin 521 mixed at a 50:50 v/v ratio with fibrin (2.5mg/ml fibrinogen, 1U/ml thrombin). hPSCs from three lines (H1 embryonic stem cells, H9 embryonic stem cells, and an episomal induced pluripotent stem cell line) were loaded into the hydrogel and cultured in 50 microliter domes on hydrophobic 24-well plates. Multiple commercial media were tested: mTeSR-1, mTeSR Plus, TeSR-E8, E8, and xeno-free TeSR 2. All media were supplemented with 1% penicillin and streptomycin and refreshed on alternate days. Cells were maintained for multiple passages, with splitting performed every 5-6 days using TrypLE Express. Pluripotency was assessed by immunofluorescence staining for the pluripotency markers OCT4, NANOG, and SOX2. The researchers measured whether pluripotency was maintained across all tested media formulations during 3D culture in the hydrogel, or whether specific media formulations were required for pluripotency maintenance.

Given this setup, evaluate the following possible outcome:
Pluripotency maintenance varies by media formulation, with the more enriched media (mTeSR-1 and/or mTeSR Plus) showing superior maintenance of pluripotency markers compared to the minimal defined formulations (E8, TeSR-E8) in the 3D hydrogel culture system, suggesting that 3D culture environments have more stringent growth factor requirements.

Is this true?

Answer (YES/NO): YES